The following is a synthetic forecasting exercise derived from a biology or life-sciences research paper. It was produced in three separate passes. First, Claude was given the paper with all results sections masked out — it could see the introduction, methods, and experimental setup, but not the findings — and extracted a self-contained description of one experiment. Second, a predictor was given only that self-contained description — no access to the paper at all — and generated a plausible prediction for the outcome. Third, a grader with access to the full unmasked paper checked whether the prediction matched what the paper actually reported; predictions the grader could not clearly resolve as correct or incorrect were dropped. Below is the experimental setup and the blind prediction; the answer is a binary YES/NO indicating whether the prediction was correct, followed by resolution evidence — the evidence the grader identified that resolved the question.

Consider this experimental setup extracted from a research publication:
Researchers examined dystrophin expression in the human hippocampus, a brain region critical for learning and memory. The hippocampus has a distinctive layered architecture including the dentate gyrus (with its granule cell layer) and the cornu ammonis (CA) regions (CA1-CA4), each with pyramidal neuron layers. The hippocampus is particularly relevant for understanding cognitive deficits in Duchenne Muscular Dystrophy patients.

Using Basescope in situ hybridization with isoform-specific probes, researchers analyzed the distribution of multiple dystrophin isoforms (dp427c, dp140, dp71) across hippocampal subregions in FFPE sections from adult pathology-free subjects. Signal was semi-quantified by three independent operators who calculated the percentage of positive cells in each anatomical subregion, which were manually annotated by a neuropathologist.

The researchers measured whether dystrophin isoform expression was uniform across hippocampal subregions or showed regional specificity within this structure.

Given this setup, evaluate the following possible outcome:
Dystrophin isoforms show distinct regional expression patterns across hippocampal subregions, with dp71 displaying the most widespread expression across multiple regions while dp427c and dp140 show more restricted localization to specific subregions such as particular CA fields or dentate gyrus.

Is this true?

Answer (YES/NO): NO